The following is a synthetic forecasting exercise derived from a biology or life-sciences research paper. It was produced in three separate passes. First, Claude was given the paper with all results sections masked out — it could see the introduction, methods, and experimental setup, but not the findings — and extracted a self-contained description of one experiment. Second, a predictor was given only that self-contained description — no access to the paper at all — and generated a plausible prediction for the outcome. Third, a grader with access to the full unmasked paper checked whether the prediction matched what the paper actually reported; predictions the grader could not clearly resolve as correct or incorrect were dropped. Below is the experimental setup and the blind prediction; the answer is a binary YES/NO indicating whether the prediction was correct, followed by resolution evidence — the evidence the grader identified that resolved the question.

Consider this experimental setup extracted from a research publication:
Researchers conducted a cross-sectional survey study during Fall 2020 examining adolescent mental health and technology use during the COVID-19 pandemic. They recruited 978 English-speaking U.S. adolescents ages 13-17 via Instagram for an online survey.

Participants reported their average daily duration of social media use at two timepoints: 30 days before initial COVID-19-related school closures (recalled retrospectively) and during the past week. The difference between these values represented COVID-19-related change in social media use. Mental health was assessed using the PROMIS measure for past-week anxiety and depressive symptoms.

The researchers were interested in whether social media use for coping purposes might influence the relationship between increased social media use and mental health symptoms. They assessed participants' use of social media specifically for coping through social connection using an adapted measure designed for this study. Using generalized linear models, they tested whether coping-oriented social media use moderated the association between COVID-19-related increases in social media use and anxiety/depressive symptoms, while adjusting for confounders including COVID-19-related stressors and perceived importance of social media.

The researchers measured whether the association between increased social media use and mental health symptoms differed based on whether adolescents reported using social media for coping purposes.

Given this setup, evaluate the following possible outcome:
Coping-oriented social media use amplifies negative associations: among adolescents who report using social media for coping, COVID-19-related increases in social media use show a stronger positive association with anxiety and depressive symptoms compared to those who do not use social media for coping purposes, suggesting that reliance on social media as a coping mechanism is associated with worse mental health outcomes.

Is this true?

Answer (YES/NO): NO